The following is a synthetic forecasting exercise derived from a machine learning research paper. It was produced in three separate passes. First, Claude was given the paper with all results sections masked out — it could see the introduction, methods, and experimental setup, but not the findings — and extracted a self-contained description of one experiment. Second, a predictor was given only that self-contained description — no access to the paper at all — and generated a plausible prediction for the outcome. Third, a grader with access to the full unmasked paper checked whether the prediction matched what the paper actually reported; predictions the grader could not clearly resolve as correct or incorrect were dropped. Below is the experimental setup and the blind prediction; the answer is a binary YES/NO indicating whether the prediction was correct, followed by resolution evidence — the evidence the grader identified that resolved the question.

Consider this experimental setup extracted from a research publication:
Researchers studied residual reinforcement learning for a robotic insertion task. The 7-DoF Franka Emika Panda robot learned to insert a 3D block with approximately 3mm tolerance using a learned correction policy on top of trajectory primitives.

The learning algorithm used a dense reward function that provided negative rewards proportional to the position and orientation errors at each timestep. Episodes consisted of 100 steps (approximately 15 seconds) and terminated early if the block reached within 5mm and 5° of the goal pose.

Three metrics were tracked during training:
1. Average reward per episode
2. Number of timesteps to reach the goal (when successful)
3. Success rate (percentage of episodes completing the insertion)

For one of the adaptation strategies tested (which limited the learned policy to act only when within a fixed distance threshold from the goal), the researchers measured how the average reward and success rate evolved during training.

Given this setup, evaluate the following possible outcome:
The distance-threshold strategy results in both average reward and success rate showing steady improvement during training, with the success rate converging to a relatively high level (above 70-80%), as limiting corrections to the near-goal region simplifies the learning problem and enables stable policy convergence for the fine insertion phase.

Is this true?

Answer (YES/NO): NO